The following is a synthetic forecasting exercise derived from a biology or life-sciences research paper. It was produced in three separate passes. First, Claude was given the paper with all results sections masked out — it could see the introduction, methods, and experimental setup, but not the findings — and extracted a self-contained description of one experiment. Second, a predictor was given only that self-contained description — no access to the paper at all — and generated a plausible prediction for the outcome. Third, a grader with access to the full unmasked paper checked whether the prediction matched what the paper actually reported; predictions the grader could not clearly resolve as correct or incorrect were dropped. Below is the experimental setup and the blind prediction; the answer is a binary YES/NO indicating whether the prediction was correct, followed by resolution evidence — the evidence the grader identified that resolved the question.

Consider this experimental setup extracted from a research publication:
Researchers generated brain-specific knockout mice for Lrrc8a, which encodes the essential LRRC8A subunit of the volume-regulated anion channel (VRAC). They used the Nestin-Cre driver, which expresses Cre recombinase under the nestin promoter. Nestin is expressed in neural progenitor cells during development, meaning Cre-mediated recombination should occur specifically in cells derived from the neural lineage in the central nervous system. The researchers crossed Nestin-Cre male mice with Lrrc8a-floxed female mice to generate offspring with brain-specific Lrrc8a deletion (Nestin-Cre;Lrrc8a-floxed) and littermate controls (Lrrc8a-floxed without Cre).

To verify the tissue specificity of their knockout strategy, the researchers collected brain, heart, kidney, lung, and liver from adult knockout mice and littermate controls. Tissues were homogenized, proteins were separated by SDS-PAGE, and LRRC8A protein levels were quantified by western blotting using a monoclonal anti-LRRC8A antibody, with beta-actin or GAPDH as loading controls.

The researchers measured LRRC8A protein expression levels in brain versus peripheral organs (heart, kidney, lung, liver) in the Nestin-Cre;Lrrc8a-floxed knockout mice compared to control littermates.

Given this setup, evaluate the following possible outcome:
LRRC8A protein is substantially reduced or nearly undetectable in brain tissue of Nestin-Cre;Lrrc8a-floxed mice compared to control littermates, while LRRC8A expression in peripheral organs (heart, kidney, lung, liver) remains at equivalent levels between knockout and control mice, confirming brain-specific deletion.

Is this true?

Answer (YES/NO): YES